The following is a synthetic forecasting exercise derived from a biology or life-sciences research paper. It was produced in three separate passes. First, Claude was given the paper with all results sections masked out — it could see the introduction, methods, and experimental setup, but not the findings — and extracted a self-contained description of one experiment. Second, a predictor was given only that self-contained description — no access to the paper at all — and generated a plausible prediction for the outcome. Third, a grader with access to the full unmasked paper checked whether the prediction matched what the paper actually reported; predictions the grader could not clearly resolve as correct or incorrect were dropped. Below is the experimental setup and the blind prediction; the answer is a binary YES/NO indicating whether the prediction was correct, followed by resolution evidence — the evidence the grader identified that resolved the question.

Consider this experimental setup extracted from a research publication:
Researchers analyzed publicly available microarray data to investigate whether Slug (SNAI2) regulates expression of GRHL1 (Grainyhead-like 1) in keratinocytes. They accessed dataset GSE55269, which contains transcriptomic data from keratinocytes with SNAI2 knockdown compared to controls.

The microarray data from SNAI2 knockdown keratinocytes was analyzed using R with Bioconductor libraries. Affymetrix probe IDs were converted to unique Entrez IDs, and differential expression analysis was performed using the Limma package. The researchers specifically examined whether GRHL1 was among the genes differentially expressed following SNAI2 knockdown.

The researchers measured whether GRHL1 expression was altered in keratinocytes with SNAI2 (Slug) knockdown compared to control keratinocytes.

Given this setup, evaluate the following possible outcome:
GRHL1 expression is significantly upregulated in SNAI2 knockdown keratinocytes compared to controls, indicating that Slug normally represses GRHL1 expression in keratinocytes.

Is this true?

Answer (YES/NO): YES